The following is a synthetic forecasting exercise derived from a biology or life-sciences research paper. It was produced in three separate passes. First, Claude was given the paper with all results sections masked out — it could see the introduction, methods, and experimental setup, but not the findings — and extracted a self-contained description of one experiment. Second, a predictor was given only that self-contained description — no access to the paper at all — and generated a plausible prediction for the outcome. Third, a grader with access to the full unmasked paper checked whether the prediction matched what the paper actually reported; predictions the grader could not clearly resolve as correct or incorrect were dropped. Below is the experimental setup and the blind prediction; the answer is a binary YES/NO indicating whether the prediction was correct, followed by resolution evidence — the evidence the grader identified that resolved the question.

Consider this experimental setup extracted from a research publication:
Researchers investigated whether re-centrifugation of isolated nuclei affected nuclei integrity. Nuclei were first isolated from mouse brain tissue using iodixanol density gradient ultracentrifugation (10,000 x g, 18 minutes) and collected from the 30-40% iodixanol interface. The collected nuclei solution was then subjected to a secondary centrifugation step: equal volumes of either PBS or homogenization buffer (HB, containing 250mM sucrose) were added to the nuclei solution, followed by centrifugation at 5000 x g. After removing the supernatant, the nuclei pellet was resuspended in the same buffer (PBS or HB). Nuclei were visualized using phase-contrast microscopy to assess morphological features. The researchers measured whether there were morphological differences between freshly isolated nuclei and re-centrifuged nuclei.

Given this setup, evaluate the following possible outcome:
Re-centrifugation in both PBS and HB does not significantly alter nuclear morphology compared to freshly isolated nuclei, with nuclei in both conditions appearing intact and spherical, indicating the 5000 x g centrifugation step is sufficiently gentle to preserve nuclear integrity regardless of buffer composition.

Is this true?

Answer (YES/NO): NO